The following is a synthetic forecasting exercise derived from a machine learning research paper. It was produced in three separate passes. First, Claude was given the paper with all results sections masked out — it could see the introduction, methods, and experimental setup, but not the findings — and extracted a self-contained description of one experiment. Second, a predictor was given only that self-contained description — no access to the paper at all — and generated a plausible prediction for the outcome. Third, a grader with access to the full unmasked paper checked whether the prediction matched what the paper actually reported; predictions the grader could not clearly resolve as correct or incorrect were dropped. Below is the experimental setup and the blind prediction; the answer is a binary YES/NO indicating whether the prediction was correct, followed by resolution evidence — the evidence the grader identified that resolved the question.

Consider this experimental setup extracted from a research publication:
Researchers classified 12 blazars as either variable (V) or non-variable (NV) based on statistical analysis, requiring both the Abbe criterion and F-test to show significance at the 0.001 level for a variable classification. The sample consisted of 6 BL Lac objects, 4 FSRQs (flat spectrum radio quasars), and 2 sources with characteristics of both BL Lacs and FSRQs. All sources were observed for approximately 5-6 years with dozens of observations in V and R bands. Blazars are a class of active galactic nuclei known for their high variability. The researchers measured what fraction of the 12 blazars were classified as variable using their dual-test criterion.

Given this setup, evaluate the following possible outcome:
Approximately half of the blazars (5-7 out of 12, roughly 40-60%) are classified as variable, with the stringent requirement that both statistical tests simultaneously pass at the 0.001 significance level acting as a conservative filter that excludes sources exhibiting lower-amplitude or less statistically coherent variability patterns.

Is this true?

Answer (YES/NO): NO